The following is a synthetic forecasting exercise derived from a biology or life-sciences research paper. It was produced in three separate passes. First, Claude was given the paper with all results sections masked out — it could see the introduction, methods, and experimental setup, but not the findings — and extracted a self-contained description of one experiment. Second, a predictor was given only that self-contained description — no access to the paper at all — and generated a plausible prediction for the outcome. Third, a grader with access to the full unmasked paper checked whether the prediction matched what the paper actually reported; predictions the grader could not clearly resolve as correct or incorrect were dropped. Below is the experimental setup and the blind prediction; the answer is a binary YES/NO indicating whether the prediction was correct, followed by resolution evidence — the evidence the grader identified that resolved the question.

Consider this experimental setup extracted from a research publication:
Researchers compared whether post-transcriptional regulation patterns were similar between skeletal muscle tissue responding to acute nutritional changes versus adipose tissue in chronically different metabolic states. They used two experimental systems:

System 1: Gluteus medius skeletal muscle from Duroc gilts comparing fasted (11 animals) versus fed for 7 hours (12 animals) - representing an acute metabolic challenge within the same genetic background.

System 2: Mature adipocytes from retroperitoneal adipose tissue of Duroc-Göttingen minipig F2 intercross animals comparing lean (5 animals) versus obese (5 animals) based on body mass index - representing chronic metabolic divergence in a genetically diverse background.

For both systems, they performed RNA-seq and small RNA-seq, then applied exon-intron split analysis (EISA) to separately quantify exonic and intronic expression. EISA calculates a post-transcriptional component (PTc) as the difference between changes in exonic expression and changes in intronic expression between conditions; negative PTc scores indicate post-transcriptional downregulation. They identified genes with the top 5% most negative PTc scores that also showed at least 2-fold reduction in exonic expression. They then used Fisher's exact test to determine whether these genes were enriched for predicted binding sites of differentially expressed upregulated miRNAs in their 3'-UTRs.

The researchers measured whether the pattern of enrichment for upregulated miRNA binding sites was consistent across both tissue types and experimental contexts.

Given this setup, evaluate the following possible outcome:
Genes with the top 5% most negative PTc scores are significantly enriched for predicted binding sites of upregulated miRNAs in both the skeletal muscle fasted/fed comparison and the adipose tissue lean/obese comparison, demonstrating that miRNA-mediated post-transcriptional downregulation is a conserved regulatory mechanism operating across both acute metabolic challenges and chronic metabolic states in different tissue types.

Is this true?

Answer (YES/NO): NO